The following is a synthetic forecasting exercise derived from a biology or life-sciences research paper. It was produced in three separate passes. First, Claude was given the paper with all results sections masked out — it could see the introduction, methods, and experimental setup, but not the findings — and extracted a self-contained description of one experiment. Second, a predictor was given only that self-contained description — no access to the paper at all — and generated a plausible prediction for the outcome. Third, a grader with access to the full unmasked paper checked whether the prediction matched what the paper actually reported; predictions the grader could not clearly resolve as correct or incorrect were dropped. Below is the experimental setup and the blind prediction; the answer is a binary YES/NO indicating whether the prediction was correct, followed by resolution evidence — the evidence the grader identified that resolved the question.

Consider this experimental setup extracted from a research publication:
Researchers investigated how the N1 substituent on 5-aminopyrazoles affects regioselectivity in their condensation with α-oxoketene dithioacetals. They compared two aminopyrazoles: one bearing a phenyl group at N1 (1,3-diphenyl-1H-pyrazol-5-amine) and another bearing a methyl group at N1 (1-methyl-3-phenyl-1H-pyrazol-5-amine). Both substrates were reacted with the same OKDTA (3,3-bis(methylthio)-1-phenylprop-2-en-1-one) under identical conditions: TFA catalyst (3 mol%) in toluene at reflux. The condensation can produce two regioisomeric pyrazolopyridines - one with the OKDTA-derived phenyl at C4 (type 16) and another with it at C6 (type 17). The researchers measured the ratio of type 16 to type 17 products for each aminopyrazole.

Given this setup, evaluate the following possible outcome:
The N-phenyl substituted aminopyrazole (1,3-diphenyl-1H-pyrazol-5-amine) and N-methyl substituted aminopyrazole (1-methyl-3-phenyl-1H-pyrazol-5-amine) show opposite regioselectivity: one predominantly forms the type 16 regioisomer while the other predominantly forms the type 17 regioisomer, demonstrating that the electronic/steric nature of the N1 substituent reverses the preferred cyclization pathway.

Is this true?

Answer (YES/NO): NO